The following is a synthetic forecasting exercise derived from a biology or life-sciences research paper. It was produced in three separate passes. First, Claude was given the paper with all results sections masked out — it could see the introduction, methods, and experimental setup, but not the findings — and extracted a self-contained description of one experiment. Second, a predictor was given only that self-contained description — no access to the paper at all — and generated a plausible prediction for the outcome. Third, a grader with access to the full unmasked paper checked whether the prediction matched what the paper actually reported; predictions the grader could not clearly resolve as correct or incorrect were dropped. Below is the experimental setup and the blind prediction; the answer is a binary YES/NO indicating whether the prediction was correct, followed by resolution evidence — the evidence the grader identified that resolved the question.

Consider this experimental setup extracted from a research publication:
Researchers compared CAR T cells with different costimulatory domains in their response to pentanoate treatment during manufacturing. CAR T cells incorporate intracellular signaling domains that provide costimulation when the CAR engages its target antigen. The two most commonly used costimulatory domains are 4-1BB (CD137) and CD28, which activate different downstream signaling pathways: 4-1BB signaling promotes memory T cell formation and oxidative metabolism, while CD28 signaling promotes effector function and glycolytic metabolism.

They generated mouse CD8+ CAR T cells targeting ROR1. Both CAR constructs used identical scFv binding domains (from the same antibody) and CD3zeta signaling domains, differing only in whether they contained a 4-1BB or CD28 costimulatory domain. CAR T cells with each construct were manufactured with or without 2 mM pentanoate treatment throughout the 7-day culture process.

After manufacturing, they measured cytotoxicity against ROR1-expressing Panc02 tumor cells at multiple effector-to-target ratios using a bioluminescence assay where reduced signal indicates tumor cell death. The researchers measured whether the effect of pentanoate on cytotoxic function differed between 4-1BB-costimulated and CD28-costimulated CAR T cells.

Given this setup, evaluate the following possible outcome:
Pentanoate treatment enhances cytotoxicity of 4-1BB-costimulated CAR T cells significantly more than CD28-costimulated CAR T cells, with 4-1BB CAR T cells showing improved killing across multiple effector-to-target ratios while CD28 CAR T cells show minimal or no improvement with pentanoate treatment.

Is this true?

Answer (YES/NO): NO